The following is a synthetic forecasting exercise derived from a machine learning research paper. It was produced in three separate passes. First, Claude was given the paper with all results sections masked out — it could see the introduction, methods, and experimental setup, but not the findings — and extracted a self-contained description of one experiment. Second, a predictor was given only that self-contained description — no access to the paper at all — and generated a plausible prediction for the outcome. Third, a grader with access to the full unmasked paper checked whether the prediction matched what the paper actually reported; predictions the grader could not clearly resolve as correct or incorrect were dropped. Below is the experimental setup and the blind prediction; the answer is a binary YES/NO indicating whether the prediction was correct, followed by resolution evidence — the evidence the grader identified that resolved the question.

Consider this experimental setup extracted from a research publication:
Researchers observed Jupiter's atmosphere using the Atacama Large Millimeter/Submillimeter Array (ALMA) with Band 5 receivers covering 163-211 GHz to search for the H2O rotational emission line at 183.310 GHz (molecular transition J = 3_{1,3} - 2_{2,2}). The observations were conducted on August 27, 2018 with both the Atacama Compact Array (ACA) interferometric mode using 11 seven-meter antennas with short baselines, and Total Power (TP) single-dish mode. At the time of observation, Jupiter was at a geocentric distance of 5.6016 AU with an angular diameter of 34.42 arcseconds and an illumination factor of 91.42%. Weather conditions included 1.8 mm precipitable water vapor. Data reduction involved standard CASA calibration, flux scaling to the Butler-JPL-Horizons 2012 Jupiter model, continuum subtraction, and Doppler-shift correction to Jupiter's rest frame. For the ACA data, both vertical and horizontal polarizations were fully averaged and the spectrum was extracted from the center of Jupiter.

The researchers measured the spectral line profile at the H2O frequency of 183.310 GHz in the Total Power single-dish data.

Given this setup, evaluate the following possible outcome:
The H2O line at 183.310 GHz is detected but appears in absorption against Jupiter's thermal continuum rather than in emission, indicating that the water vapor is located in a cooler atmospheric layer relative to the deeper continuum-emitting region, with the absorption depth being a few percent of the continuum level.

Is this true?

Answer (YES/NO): NO